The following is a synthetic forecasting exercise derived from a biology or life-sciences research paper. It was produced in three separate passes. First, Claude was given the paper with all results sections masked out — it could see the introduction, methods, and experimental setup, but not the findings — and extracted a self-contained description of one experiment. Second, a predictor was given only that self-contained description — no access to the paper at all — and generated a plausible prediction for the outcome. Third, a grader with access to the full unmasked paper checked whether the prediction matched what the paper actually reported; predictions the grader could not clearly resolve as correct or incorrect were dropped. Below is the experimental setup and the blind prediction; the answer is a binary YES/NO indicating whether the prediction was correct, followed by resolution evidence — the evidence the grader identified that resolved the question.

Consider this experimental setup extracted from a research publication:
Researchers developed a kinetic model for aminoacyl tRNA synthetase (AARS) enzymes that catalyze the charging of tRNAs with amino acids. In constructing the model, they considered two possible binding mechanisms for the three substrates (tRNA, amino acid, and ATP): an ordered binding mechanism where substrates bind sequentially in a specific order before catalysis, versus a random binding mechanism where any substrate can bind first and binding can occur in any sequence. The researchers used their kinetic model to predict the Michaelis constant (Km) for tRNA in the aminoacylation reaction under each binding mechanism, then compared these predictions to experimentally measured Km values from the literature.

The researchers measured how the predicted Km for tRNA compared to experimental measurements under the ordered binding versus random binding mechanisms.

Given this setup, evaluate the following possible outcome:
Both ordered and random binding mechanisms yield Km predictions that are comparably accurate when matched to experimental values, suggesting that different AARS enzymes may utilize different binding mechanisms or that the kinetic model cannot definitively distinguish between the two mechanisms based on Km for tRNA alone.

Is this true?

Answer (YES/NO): NO